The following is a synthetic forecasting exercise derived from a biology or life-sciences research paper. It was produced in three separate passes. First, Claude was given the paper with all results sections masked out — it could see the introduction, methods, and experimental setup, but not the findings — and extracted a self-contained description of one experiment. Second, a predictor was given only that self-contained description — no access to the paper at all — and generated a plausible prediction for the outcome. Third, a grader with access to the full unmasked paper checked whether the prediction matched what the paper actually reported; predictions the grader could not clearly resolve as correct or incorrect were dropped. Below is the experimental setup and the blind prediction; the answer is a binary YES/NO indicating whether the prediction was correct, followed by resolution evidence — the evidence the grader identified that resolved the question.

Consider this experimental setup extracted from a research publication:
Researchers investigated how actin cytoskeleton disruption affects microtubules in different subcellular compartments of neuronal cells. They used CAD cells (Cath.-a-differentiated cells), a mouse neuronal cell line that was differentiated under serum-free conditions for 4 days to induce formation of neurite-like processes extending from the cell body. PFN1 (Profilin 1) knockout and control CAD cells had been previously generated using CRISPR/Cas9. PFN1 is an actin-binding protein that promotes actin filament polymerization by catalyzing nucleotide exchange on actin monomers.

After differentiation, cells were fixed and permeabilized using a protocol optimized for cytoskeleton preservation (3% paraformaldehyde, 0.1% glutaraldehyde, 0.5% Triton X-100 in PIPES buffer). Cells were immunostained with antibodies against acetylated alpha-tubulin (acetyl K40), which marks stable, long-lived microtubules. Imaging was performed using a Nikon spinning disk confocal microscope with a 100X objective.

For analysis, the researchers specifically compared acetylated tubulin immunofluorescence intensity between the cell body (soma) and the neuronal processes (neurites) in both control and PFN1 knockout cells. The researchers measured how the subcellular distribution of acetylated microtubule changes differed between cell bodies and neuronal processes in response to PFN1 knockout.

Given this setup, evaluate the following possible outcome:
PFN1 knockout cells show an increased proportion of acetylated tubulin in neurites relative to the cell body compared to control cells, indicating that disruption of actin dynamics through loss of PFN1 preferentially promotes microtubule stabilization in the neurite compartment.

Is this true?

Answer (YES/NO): YES